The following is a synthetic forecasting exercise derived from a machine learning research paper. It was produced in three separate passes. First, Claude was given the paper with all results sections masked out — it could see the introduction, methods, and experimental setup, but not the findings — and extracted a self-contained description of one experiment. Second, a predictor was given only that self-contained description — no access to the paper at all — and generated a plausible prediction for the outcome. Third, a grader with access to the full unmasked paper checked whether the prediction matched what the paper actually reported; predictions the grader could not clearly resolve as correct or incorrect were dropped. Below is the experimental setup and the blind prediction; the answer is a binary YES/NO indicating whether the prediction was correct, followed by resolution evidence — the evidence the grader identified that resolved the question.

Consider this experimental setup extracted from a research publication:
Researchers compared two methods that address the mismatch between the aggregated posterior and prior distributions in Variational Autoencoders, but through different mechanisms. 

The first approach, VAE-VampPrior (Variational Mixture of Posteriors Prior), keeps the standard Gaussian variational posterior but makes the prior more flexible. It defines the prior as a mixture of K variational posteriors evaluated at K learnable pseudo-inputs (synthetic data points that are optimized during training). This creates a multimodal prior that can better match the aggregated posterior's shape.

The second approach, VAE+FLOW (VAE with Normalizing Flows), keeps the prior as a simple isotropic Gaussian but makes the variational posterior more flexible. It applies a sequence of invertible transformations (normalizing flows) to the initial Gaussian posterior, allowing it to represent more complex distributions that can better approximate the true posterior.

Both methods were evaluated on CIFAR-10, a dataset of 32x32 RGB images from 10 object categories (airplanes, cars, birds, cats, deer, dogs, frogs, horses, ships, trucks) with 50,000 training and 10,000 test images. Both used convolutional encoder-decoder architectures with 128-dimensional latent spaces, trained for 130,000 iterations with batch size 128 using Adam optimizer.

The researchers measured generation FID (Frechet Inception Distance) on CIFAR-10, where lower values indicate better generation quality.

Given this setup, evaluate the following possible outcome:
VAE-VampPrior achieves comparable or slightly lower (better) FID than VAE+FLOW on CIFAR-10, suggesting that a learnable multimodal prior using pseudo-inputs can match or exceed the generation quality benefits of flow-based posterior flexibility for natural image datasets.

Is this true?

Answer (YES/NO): NO